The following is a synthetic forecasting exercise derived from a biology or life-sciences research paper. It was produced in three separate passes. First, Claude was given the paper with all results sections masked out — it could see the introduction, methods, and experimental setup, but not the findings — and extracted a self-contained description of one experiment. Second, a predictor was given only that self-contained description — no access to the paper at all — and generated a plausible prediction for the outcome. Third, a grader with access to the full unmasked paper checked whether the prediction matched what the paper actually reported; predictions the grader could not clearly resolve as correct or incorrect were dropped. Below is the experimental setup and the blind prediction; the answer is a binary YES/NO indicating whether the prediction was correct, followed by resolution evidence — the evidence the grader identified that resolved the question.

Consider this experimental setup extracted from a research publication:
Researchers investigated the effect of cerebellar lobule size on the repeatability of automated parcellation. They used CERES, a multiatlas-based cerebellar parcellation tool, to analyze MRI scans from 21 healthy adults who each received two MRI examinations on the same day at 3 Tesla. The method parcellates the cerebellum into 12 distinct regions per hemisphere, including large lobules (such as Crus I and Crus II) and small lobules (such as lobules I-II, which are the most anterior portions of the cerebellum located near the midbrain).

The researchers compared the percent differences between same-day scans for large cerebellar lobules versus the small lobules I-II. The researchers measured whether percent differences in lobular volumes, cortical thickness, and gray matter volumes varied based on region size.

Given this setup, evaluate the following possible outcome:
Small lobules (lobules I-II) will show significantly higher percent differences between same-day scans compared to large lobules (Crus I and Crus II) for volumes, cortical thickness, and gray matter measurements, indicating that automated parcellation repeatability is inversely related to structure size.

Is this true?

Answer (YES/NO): YES